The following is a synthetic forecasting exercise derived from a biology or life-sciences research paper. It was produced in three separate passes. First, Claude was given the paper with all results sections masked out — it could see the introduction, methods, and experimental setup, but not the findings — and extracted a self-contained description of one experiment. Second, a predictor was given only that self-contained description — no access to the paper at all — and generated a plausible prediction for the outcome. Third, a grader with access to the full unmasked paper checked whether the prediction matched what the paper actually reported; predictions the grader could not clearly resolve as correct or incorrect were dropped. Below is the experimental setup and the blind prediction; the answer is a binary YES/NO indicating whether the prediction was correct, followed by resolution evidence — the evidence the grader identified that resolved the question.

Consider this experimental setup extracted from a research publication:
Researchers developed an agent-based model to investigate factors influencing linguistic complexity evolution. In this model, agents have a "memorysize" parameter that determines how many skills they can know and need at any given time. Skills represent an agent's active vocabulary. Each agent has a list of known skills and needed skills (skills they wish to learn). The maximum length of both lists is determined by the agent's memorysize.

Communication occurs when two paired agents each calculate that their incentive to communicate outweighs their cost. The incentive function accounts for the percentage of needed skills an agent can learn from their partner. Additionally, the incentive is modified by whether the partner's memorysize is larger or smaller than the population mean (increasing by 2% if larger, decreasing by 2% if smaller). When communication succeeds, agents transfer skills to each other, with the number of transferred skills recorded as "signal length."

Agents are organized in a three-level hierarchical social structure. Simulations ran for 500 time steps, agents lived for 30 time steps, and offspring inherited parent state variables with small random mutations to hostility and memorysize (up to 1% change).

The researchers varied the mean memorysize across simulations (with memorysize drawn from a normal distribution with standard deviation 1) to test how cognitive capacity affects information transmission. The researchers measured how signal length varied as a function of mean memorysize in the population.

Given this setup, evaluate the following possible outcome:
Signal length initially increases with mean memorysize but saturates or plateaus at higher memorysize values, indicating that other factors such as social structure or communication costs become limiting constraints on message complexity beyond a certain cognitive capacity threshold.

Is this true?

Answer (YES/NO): NO